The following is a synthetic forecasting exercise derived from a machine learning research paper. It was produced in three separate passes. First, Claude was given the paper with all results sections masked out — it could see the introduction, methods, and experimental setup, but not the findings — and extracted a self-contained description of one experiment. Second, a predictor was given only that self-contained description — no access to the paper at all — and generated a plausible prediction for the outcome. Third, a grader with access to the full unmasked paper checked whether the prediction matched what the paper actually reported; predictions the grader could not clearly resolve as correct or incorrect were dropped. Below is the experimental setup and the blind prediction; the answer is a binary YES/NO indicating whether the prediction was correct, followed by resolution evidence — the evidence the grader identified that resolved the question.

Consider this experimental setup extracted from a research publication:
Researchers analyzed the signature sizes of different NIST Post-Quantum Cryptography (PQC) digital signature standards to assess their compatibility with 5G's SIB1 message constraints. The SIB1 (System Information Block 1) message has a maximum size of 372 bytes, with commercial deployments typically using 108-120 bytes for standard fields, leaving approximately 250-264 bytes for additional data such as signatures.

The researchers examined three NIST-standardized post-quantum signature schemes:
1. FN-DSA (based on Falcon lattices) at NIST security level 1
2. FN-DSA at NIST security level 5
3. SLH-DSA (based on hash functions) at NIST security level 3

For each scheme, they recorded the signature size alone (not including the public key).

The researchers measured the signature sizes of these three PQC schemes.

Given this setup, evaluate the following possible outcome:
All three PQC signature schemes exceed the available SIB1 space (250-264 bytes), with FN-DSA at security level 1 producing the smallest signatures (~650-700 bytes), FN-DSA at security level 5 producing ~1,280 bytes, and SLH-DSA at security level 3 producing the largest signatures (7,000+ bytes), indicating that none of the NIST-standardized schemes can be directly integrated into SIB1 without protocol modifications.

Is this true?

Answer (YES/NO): NO